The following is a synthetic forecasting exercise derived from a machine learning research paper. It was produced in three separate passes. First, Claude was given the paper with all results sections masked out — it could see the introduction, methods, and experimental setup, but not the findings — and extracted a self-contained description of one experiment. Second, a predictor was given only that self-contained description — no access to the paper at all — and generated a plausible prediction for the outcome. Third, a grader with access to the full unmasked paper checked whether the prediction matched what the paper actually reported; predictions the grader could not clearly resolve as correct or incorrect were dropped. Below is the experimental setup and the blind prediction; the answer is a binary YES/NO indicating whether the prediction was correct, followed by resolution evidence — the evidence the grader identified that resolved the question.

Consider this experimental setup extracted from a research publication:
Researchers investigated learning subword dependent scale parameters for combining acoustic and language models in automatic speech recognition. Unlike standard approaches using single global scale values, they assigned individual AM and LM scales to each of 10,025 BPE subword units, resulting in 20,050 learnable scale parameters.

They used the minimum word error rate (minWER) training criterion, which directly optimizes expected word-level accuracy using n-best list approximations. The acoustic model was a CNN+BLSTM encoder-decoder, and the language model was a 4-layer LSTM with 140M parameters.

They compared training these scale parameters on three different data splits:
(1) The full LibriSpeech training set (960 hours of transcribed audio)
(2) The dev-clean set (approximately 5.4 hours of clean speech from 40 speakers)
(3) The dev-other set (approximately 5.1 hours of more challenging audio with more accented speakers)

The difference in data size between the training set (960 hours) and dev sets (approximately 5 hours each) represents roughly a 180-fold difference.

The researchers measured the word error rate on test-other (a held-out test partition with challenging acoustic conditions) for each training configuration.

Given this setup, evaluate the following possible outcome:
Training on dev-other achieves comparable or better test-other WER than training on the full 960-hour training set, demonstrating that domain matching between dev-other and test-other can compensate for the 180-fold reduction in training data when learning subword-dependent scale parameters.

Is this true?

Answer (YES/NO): NO